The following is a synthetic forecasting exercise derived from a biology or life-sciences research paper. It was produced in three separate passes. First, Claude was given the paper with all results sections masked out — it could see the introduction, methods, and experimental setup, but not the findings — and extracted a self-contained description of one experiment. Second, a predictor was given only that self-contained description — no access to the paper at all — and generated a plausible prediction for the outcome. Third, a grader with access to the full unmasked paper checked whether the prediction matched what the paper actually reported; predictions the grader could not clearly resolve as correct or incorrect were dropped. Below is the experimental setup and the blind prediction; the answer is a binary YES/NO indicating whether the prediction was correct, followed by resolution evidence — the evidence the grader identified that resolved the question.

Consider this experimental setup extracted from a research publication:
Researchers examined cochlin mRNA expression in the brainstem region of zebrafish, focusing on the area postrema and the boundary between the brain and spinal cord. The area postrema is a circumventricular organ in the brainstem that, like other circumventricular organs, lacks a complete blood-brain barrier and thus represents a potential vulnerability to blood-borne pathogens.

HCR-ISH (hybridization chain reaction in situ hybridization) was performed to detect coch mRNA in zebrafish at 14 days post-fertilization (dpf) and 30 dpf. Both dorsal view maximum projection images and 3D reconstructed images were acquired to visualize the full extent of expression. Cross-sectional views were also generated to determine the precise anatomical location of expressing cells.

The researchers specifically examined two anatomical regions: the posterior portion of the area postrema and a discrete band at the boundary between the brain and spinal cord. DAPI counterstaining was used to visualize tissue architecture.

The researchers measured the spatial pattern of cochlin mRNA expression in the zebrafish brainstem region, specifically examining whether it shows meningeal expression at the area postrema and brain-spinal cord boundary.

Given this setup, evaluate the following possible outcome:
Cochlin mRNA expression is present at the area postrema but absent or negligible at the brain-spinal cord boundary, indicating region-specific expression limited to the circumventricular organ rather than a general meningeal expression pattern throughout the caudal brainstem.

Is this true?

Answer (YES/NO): NO